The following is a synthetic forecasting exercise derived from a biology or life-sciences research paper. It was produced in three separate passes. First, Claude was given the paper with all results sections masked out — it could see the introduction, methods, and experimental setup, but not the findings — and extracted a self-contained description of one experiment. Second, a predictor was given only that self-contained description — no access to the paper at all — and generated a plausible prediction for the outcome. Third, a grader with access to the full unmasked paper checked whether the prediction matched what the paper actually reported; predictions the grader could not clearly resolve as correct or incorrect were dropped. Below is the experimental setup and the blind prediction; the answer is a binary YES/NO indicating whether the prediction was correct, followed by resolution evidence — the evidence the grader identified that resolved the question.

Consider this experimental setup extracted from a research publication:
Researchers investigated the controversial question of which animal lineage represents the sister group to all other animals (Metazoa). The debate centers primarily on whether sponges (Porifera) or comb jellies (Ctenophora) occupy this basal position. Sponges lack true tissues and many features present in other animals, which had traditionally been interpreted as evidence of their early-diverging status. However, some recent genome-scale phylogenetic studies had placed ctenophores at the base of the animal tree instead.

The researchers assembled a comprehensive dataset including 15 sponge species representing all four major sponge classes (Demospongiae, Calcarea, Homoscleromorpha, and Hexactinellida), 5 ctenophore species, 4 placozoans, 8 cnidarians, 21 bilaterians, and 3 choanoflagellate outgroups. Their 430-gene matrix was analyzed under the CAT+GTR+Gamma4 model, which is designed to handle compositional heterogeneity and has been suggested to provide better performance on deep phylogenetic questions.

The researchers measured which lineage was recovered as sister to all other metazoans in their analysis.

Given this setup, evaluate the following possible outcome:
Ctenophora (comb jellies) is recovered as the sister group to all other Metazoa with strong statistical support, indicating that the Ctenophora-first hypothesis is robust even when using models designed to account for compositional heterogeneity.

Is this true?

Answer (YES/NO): NO